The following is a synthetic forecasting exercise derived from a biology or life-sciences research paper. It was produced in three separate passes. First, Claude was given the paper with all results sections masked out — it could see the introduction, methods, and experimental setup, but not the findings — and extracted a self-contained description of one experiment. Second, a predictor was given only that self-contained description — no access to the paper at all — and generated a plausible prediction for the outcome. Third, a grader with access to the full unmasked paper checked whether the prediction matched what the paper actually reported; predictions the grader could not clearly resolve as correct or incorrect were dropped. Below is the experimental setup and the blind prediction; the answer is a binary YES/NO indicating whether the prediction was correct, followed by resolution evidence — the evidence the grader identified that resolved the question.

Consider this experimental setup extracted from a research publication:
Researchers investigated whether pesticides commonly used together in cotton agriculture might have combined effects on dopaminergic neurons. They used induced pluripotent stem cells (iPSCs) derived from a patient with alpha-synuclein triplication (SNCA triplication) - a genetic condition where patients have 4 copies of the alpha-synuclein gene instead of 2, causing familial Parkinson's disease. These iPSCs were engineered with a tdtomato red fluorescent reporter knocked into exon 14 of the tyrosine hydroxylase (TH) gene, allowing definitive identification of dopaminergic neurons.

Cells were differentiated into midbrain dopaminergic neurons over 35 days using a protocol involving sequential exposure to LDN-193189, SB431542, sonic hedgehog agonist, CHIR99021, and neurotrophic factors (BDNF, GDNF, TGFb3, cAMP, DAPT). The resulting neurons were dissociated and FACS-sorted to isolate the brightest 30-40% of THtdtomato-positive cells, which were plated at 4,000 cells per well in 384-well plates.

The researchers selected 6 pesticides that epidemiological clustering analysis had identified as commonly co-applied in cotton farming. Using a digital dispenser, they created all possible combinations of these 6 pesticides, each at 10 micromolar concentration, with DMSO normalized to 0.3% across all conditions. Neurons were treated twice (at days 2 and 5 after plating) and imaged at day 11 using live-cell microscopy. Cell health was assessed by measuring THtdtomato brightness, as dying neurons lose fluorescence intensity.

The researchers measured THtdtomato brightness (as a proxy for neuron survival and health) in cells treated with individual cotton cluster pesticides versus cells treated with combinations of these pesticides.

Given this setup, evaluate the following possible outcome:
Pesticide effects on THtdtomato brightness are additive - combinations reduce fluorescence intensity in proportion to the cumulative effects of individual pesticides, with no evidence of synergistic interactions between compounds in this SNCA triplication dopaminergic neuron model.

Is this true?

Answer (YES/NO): NO